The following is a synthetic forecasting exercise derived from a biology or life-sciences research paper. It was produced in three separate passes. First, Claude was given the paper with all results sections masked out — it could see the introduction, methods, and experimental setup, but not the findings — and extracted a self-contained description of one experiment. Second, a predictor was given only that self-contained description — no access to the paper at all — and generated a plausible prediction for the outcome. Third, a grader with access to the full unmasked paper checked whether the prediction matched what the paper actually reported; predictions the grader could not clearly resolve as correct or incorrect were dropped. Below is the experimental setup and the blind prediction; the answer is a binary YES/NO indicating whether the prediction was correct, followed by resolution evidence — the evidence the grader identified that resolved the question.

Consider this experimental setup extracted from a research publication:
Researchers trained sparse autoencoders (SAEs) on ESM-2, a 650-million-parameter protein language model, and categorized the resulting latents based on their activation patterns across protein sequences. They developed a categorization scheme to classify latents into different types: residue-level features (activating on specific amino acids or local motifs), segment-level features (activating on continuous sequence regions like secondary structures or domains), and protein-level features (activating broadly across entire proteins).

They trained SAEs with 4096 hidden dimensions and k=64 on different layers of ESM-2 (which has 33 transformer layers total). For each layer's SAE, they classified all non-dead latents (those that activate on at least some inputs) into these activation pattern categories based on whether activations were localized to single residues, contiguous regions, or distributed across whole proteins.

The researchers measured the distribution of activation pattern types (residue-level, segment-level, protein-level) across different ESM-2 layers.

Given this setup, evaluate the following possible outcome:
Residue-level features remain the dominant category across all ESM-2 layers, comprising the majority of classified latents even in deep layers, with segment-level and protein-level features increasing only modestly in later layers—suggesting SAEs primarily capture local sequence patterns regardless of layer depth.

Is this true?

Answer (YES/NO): NO